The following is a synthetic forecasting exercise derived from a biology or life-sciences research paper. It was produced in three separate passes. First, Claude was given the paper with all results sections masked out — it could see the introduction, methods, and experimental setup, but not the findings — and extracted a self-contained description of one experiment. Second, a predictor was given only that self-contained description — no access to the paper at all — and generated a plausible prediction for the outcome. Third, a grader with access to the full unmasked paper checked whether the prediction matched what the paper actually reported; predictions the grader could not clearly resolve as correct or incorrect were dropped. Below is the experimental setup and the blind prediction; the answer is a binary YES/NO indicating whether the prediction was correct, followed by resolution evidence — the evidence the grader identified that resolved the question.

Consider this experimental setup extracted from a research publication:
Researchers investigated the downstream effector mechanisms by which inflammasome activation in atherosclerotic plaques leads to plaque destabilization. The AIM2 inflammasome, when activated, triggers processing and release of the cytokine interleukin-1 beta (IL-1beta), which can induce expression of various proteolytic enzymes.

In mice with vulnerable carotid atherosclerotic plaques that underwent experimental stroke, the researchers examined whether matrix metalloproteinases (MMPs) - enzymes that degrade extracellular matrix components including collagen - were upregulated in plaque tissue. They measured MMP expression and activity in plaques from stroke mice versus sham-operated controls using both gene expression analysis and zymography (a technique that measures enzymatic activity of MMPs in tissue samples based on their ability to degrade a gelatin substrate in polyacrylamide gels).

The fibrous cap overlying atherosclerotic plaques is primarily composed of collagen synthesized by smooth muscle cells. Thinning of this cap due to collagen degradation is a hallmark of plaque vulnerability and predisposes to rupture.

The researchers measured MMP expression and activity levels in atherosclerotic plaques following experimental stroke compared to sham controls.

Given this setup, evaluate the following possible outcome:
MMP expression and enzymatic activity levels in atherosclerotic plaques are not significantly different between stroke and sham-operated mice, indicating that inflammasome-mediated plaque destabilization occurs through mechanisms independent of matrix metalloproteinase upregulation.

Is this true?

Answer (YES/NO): NO